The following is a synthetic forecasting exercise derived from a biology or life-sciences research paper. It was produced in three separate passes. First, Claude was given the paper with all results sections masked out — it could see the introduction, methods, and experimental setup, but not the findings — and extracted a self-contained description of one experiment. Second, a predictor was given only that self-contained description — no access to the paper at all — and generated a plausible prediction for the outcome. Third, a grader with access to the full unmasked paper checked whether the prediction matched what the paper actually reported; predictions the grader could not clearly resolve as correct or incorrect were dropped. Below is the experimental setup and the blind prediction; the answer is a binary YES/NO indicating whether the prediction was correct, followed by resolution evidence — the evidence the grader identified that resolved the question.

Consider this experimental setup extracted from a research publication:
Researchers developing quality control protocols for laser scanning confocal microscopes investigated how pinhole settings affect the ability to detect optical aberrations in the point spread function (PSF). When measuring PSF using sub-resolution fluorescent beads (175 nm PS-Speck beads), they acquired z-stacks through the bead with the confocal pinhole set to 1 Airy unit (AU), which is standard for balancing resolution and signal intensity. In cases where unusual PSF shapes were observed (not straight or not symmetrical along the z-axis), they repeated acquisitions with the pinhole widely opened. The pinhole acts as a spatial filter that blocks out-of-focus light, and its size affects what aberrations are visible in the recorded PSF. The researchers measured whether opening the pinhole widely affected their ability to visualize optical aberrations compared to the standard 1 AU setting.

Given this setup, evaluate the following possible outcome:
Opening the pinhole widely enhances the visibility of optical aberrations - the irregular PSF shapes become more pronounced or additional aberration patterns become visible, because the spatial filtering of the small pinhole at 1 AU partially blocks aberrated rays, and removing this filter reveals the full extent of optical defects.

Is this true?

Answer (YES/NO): YES